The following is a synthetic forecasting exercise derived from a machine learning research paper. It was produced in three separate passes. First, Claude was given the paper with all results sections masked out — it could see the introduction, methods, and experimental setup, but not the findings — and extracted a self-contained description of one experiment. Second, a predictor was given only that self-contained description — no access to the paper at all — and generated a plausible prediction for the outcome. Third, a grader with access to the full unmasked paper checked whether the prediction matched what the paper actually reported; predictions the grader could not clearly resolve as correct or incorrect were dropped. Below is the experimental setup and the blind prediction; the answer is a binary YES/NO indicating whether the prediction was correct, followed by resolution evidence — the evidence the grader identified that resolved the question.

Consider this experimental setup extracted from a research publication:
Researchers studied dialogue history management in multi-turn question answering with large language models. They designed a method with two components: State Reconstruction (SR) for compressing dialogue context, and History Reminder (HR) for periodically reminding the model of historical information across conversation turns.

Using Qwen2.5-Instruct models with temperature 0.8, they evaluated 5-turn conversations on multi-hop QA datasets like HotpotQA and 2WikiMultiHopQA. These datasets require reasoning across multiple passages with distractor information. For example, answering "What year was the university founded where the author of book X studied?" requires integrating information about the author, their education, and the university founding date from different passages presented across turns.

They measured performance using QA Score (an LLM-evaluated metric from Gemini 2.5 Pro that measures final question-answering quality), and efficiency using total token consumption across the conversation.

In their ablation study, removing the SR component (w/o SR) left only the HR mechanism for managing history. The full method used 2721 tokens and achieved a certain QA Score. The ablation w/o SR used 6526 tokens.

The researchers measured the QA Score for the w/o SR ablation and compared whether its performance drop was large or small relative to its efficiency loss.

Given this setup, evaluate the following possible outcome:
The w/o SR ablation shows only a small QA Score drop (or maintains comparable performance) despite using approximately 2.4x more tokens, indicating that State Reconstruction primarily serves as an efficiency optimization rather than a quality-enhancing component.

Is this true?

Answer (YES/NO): YES